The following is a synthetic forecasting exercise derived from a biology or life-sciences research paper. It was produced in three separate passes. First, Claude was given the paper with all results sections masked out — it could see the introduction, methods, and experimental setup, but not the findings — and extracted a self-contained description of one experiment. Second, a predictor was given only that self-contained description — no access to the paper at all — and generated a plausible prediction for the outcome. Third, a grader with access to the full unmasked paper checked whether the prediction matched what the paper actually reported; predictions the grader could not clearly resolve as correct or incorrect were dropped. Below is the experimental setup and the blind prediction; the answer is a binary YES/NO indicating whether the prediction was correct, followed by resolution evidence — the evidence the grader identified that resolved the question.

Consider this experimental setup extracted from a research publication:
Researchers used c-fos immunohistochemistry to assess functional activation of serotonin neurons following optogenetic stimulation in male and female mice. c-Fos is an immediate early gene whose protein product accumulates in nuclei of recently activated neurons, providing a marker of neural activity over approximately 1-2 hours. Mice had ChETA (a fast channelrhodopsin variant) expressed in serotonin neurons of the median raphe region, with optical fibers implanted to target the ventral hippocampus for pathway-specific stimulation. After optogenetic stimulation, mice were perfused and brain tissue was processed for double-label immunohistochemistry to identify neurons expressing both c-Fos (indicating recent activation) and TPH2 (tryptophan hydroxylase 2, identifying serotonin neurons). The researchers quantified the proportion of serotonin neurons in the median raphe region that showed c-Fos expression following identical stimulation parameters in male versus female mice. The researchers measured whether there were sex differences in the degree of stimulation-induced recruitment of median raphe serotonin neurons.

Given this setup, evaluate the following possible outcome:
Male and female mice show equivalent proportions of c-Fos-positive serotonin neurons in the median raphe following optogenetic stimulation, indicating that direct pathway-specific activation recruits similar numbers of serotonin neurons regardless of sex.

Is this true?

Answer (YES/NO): NO